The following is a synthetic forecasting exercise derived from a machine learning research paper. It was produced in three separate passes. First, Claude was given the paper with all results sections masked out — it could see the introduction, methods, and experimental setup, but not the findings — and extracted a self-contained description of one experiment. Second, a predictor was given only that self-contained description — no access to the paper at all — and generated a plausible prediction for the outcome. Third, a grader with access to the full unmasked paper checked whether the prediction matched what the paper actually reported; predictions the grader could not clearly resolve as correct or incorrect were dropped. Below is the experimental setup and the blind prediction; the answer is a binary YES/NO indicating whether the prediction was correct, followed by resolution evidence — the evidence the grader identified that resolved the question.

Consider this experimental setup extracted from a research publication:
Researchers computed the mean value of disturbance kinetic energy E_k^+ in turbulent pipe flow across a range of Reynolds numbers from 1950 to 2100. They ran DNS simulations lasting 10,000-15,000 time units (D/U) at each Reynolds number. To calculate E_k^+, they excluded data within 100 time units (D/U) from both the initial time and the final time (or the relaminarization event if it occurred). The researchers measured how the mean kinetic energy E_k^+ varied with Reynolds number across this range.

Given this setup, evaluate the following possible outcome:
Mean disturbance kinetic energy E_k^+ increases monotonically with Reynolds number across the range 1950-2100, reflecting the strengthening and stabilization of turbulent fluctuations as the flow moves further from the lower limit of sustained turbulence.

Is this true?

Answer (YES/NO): YES